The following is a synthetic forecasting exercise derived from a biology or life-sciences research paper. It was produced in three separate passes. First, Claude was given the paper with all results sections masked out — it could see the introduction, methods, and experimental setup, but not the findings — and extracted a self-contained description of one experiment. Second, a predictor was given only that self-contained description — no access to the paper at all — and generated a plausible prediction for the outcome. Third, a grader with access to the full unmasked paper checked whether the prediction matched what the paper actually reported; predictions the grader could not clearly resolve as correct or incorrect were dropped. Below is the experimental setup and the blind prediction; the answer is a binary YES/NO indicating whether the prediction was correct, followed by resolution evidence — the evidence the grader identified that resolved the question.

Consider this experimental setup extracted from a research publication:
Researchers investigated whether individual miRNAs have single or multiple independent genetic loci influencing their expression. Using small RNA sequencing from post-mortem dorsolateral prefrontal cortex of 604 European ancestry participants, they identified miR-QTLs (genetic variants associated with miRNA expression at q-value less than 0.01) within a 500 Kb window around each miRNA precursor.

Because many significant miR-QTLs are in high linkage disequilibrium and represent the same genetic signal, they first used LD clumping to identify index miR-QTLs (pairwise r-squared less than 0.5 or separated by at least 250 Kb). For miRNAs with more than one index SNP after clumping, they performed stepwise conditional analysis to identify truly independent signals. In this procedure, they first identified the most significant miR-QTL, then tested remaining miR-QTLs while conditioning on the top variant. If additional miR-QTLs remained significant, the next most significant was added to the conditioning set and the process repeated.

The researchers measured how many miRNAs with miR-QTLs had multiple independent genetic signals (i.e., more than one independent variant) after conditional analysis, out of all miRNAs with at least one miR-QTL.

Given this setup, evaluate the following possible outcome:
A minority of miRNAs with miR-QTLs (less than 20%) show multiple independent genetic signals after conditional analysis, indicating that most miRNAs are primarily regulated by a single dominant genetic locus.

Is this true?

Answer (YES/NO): NO